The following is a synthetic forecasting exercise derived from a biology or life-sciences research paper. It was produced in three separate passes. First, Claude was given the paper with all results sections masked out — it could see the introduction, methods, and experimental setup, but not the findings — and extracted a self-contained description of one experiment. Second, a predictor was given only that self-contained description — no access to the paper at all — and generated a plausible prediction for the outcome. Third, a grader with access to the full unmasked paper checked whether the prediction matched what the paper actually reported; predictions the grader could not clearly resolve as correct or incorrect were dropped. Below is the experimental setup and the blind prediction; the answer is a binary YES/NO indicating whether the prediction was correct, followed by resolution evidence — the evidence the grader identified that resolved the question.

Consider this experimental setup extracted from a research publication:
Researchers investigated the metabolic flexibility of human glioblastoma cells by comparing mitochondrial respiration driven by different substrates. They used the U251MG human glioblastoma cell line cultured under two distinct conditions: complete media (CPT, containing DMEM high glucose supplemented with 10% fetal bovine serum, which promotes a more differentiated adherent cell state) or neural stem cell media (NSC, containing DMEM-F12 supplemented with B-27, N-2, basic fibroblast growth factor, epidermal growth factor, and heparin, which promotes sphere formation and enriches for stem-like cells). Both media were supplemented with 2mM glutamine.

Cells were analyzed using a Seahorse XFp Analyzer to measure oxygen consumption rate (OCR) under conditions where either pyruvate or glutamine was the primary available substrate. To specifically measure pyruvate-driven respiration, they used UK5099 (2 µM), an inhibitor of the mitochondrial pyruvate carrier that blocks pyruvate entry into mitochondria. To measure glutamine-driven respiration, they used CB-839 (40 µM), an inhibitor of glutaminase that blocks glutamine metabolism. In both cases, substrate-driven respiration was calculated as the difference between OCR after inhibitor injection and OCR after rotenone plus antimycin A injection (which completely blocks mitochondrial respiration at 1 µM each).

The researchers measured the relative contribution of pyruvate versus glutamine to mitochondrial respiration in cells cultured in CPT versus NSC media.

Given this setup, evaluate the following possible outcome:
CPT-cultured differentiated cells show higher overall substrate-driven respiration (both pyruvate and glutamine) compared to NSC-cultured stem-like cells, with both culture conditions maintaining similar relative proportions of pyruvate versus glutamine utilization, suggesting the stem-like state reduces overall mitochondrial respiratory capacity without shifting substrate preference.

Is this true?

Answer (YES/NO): NO